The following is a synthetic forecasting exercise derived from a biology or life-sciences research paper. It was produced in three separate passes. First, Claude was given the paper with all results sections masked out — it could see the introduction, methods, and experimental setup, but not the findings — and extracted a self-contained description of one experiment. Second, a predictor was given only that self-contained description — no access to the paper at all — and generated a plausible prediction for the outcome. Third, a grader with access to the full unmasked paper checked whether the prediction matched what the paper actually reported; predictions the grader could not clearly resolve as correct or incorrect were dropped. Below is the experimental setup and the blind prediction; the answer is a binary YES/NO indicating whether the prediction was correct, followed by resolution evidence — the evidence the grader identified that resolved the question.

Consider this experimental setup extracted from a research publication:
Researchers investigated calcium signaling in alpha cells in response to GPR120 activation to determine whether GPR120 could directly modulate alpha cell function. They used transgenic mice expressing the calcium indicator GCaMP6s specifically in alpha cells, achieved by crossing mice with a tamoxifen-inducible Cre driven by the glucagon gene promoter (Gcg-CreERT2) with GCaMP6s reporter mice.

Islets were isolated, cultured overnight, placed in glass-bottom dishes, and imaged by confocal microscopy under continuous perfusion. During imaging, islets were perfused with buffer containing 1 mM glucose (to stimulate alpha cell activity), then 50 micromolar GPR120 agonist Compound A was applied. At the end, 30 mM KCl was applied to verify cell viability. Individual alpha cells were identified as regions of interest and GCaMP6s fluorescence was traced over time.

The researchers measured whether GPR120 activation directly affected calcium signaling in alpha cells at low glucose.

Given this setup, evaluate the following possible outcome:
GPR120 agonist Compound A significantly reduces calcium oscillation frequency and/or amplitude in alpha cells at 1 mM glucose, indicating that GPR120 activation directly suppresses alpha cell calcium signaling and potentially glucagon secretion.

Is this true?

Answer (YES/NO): NO